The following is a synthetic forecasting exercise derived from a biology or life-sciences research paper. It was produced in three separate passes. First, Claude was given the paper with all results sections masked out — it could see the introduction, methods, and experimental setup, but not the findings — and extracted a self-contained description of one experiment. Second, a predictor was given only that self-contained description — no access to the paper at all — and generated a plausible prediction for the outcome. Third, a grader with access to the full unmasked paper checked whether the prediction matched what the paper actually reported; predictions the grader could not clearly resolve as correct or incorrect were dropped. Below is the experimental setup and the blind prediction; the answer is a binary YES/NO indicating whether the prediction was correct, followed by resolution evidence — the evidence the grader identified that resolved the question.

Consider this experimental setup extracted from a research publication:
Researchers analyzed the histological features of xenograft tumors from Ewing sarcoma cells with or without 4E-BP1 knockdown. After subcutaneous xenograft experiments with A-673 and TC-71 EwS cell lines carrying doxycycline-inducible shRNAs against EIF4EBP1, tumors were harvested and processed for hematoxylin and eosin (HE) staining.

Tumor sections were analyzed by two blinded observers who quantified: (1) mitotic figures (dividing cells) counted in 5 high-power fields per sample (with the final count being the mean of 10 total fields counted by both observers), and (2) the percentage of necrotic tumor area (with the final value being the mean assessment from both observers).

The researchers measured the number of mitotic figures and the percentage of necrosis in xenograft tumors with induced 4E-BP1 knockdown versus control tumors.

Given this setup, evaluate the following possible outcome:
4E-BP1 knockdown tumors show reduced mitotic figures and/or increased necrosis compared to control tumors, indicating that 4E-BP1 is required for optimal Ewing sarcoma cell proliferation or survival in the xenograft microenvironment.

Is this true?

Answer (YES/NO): YES